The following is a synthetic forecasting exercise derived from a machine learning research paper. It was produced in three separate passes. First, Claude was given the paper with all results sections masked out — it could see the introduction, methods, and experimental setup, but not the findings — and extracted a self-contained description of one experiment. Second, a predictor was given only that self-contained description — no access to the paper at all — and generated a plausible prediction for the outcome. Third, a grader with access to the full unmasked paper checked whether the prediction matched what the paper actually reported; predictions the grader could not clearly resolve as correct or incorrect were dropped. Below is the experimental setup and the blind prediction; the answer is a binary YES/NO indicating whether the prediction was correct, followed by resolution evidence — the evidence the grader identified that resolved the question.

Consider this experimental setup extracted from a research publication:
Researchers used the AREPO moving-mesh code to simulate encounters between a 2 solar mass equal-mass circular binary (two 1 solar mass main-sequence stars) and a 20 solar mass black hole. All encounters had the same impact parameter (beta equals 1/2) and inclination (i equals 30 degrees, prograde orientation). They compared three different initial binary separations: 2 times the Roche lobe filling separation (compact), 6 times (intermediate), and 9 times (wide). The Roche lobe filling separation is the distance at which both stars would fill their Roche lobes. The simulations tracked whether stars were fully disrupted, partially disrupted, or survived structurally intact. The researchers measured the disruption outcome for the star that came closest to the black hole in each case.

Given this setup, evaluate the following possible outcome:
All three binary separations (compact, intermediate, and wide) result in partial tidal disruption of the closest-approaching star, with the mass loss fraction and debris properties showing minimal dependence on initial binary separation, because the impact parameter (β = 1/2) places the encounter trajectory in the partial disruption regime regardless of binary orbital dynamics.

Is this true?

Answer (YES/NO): NO